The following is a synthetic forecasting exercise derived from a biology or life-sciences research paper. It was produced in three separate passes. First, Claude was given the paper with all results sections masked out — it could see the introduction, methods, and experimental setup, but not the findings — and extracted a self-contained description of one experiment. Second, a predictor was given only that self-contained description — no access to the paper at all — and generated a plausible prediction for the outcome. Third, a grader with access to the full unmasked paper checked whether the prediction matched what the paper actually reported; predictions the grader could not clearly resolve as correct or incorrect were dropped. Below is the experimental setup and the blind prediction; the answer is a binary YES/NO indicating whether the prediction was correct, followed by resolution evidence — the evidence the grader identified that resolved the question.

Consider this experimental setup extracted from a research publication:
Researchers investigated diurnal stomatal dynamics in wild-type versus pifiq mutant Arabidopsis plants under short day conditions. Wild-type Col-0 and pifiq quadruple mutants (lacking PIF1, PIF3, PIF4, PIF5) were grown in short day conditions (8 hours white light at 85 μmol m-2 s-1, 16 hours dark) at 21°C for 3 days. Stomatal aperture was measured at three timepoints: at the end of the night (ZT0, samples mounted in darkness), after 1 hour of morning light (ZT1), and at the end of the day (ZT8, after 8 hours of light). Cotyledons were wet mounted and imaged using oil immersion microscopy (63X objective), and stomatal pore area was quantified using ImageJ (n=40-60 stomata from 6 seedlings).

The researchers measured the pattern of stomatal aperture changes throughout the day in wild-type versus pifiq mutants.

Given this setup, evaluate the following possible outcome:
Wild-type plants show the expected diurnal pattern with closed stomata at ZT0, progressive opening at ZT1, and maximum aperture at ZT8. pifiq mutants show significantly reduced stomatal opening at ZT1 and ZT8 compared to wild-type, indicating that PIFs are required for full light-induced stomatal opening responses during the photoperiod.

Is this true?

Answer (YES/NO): NO